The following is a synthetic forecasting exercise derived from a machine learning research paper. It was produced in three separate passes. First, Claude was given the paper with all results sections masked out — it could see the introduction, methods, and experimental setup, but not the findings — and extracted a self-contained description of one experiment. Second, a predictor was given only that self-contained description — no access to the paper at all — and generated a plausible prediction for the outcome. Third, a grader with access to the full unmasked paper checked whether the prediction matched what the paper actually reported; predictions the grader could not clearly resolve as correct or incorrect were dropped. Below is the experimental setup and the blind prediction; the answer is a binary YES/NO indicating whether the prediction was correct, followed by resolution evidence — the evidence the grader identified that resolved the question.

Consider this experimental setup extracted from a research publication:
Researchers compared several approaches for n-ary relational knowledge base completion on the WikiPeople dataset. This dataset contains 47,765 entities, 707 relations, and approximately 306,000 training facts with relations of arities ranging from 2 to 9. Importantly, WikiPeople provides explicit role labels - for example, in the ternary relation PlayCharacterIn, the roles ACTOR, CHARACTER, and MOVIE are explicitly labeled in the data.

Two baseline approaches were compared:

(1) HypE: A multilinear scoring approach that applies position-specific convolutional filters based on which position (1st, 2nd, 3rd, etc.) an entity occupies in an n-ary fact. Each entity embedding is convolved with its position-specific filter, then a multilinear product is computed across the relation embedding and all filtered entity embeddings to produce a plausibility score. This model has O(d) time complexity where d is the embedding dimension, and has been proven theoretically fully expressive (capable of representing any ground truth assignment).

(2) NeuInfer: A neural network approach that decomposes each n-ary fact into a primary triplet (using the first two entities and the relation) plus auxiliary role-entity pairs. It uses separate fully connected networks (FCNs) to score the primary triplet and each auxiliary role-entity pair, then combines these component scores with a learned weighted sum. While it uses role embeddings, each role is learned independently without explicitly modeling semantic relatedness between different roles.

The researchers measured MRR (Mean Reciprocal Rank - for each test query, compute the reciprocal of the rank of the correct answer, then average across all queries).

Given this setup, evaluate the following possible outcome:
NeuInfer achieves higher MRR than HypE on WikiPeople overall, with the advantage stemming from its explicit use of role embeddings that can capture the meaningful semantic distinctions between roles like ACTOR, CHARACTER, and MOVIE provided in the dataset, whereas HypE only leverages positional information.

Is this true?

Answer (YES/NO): YES